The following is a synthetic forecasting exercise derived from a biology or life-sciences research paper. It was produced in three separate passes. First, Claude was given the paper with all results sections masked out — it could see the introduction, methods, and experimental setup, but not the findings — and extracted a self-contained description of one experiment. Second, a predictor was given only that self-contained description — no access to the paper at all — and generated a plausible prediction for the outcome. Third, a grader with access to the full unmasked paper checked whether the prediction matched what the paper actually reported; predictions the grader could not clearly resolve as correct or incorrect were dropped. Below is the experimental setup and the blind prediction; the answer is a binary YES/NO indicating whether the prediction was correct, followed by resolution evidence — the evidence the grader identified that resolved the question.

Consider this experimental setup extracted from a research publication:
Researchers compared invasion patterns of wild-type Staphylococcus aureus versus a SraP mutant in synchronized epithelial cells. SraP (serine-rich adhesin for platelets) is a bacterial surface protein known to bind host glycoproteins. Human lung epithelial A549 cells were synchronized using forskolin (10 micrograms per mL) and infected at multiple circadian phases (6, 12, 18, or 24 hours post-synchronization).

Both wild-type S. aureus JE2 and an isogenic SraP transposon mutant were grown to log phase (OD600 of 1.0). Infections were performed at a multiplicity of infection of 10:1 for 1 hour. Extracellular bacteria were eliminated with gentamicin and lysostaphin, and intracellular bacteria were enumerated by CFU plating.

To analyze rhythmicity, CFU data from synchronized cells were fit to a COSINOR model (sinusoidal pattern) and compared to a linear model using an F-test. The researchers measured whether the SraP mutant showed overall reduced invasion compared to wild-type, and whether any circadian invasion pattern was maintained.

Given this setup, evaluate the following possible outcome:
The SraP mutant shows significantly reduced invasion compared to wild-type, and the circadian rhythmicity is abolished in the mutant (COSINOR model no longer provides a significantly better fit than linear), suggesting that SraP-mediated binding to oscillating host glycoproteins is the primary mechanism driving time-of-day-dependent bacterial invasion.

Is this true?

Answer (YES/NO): YES